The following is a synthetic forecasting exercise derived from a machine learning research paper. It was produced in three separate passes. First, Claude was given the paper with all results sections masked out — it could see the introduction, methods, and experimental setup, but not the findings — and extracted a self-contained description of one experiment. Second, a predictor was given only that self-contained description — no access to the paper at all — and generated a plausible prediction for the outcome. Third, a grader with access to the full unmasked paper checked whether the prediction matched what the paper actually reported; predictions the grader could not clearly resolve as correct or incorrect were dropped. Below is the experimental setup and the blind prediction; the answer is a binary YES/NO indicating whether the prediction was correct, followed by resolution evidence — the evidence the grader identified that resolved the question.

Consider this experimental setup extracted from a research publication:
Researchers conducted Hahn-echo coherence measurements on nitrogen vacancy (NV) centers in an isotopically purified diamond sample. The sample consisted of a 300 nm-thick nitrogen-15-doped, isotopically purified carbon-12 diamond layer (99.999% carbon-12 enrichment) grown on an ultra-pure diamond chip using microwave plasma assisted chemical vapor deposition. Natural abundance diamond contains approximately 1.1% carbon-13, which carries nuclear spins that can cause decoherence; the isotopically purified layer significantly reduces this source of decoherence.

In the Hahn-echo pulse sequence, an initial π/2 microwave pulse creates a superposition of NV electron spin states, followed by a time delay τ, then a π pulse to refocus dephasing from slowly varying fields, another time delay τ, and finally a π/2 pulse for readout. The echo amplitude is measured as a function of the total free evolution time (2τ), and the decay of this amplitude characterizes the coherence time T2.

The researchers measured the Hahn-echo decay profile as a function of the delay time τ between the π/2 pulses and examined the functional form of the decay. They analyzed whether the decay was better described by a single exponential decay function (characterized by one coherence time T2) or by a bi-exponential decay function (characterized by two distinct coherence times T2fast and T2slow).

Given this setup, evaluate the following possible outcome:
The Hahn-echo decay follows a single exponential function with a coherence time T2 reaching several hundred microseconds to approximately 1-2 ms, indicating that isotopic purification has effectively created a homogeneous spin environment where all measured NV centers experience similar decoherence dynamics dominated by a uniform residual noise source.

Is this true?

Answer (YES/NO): NO